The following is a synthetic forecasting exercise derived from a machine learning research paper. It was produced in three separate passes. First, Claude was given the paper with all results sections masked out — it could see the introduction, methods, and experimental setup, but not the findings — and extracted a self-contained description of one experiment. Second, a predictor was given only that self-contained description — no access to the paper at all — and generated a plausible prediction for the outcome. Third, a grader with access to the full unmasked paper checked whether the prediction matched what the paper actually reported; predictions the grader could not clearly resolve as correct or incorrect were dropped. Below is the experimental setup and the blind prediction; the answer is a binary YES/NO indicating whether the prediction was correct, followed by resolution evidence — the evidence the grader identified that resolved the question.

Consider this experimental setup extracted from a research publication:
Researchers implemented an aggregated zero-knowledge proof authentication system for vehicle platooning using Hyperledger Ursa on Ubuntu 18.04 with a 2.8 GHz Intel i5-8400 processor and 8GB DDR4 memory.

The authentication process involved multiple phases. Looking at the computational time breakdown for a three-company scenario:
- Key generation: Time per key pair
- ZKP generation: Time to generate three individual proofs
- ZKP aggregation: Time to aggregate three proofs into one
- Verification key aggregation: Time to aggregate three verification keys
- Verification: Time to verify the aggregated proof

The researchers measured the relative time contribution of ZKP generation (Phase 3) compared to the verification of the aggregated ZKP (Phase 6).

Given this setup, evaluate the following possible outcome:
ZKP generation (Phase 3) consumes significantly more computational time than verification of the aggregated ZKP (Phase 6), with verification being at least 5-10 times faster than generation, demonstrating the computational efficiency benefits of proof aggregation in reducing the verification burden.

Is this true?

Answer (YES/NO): NO